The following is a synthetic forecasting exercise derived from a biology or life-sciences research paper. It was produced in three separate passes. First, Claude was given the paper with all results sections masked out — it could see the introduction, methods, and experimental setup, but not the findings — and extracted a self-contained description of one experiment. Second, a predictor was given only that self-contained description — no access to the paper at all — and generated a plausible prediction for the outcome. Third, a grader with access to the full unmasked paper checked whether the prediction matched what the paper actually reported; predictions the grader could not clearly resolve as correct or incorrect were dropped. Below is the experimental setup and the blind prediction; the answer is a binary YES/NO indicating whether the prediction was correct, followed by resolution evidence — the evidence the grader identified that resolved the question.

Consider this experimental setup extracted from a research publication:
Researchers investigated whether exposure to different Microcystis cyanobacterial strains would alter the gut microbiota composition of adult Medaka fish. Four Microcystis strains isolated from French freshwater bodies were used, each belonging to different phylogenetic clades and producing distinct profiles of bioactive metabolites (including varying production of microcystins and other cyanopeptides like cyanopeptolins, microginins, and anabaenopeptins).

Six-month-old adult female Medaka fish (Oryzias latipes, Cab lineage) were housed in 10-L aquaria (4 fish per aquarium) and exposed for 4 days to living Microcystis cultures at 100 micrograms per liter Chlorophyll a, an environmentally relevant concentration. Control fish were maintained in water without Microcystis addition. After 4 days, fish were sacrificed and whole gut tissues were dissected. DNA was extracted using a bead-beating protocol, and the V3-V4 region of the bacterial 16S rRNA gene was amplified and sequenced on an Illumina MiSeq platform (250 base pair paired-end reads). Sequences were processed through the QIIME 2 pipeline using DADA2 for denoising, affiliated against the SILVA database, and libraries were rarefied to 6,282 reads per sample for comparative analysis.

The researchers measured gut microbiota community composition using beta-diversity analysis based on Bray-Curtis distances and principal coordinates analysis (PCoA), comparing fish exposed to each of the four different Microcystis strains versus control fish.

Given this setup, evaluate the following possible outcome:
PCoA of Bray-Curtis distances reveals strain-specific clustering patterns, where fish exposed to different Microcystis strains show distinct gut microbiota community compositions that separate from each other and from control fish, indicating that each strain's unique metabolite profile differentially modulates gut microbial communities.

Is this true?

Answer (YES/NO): YES